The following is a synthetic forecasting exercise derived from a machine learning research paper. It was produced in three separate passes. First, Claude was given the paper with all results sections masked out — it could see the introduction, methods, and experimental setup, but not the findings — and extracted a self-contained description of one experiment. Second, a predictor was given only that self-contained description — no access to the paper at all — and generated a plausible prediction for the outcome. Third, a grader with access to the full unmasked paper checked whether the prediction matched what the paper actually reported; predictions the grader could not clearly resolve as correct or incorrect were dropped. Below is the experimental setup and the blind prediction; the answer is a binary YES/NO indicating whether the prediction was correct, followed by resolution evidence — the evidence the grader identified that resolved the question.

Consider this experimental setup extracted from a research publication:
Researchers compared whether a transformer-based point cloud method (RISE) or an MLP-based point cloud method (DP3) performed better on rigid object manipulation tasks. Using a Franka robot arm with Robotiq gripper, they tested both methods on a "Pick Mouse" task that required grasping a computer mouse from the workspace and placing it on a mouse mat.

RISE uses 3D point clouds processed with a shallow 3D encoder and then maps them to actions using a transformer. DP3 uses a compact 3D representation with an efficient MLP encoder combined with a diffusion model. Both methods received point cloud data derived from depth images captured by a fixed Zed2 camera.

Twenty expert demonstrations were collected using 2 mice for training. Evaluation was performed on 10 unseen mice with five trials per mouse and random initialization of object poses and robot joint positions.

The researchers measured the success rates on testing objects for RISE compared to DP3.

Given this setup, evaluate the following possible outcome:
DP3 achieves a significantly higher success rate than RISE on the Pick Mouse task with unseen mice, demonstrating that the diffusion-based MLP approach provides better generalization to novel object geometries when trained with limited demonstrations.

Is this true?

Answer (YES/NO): NO